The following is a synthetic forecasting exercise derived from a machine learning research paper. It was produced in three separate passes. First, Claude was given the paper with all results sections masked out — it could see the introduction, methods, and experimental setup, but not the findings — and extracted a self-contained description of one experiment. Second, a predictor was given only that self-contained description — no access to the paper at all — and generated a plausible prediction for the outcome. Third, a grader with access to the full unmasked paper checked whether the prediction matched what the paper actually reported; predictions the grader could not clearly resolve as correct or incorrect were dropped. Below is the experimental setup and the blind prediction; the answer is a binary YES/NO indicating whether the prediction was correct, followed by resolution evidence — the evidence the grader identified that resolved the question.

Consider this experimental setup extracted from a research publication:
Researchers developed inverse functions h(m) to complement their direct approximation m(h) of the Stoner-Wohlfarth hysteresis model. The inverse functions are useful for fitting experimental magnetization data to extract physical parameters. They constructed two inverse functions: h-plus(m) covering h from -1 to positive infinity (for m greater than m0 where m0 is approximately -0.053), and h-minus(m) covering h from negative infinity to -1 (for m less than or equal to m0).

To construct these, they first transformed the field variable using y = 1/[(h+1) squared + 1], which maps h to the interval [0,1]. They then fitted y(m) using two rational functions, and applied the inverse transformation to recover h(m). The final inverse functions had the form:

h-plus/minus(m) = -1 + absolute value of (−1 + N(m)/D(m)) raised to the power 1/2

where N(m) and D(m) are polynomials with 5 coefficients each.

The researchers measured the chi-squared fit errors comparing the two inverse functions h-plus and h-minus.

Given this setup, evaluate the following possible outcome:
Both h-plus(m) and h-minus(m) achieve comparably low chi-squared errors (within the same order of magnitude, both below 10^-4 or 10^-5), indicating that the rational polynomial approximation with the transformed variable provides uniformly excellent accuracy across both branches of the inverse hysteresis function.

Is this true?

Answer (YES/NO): NO